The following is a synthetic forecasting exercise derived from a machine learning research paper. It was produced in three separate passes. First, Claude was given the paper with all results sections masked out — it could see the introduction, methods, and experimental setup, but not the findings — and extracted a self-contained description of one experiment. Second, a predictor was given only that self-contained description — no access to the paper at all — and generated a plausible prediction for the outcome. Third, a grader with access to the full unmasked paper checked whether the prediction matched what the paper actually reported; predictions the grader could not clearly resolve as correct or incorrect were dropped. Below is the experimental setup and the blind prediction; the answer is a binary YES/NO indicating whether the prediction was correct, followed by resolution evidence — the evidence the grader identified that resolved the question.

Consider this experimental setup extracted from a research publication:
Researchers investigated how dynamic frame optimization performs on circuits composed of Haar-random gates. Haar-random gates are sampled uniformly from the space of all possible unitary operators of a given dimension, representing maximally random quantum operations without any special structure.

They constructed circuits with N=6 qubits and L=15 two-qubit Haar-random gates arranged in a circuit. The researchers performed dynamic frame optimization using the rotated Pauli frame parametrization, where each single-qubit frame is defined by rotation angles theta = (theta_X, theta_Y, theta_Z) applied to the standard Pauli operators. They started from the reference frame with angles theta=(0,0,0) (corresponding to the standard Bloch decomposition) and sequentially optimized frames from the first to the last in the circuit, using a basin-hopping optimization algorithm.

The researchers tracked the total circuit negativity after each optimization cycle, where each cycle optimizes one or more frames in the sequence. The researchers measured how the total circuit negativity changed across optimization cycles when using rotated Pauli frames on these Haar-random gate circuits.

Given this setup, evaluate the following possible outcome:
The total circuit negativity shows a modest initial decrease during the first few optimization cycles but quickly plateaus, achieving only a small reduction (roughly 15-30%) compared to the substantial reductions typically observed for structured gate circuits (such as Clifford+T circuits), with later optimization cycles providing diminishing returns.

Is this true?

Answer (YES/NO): NO